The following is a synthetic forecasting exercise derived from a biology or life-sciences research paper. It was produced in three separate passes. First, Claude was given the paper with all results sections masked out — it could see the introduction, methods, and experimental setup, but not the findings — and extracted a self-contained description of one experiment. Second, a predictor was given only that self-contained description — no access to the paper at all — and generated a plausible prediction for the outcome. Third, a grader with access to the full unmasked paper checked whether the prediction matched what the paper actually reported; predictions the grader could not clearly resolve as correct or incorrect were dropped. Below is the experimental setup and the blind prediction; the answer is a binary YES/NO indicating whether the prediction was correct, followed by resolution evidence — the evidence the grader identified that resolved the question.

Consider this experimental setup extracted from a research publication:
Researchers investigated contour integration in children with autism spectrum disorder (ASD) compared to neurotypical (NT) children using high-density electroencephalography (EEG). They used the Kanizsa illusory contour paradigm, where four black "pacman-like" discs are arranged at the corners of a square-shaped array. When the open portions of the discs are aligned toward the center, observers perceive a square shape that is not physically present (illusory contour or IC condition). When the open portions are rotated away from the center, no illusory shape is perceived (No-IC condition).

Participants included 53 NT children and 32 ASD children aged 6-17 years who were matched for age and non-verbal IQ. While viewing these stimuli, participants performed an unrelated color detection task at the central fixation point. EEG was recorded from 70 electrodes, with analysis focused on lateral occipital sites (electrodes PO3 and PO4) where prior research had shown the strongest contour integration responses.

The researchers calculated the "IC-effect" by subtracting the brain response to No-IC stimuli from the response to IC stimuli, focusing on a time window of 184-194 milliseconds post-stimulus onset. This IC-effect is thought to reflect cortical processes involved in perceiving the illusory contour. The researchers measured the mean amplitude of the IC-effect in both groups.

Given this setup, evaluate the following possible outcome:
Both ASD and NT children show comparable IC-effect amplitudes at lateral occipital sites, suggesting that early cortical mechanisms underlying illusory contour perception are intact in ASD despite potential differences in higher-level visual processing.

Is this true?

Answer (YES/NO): YES